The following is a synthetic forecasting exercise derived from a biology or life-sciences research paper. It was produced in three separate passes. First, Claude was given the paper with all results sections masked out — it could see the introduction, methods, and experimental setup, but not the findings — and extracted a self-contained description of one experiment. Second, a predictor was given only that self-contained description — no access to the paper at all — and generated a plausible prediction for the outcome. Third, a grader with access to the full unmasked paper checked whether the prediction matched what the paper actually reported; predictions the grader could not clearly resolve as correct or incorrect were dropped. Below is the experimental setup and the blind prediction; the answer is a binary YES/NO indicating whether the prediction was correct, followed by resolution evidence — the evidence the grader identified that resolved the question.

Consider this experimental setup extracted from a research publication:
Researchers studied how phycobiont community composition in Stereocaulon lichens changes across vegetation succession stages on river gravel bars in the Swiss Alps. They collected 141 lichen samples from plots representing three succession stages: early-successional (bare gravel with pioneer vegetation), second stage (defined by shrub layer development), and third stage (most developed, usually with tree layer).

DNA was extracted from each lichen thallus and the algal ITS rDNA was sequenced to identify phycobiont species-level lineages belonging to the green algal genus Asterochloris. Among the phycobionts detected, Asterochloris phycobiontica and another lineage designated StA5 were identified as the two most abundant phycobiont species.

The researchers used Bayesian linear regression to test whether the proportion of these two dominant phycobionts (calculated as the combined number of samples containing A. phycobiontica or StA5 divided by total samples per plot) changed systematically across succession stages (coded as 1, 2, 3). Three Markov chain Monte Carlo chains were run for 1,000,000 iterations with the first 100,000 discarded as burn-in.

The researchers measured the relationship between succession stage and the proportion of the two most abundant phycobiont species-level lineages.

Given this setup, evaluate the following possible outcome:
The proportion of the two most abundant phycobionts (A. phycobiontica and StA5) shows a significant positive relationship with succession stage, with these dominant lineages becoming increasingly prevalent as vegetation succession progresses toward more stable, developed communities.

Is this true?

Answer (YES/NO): NO